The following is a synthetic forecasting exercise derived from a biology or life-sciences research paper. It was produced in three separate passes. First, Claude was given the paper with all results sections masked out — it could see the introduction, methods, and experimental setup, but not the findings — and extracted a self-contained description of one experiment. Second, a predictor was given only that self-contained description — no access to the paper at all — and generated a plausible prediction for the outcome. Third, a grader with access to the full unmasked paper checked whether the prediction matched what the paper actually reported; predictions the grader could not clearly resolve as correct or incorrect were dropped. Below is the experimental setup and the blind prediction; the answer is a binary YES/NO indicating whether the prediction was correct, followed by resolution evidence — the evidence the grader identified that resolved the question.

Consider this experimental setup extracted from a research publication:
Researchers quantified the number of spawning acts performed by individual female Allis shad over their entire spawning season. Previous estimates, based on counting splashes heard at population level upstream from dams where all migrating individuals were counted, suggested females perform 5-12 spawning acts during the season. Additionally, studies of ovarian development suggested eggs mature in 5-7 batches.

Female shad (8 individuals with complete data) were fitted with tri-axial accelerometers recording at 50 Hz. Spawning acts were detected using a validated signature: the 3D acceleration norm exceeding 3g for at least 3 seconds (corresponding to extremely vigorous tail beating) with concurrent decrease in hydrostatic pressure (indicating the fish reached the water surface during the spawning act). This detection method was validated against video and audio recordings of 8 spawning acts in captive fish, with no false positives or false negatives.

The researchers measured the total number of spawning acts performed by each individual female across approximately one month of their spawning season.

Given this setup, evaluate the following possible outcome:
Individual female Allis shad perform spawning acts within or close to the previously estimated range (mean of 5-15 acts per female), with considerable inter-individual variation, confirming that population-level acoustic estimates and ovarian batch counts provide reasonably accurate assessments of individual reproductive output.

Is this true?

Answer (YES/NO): NO